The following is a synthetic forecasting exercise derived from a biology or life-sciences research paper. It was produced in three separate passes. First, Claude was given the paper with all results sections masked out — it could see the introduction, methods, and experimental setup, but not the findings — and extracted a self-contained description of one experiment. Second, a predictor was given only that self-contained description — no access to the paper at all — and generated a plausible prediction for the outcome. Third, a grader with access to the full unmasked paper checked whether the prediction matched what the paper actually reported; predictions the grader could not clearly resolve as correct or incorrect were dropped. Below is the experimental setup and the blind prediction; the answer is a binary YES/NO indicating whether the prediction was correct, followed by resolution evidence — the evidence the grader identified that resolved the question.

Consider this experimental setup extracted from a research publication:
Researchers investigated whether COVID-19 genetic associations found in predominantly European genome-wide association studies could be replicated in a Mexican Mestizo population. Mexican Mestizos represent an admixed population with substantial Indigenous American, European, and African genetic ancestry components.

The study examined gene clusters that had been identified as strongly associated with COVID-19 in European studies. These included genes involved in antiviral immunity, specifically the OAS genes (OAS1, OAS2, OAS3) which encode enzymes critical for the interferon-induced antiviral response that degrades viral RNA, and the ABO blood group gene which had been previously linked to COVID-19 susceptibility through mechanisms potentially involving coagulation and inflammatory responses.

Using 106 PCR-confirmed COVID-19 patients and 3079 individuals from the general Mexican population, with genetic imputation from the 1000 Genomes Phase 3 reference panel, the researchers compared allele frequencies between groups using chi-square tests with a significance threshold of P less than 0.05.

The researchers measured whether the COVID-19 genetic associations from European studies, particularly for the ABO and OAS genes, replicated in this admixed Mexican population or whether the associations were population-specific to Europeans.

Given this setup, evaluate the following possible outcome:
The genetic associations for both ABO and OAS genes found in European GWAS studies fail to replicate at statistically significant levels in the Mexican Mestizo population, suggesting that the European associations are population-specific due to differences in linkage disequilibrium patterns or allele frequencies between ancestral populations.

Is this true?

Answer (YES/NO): NO